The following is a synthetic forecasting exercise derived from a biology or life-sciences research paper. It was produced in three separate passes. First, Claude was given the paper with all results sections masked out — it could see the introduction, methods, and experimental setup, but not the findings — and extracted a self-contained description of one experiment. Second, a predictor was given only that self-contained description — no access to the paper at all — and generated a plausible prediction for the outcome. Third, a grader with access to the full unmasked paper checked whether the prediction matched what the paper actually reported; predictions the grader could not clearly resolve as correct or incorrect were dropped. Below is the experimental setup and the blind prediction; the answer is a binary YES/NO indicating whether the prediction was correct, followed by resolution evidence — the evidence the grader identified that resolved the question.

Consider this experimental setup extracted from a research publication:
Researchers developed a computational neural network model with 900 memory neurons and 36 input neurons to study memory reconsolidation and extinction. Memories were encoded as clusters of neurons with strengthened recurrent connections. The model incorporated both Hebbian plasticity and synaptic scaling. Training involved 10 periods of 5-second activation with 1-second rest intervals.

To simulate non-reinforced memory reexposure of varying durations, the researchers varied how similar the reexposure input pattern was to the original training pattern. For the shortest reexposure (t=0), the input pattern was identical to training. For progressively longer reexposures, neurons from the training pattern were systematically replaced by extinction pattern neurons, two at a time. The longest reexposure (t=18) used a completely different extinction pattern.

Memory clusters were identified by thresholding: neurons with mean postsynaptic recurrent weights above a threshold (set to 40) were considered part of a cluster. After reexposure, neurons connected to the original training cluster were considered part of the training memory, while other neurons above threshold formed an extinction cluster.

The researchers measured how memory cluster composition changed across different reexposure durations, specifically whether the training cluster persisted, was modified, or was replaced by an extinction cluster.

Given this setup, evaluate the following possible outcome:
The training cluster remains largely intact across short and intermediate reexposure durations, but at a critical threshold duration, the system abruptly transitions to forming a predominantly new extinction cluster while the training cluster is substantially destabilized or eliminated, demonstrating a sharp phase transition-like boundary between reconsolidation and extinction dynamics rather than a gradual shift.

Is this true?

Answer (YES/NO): NO